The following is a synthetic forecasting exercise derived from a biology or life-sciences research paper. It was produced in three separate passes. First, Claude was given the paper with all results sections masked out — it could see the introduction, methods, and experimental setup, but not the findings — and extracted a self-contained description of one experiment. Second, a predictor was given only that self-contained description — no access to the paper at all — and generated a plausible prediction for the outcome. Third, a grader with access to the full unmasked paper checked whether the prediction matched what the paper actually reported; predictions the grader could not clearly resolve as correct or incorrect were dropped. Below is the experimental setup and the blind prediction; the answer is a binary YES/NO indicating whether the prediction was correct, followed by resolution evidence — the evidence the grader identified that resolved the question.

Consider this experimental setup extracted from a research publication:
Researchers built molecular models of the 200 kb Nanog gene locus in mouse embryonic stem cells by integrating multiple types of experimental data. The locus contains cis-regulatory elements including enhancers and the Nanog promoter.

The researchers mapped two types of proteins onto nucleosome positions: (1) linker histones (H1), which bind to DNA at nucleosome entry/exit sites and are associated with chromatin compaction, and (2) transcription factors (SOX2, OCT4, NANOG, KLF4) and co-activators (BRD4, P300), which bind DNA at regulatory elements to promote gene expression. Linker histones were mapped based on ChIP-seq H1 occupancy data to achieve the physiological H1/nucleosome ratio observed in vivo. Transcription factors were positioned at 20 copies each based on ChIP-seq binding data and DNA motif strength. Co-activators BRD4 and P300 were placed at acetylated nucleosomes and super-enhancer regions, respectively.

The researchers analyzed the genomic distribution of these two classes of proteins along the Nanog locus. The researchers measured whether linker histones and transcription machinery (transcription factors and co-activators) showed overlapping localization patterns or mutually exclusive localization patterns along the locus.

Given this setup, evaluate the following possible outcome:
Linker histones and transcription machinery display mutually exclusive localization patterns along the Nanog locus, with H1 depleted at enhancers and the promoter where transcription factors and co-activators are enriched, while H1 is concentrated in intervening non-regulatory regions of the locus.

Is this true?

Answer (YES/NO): YES